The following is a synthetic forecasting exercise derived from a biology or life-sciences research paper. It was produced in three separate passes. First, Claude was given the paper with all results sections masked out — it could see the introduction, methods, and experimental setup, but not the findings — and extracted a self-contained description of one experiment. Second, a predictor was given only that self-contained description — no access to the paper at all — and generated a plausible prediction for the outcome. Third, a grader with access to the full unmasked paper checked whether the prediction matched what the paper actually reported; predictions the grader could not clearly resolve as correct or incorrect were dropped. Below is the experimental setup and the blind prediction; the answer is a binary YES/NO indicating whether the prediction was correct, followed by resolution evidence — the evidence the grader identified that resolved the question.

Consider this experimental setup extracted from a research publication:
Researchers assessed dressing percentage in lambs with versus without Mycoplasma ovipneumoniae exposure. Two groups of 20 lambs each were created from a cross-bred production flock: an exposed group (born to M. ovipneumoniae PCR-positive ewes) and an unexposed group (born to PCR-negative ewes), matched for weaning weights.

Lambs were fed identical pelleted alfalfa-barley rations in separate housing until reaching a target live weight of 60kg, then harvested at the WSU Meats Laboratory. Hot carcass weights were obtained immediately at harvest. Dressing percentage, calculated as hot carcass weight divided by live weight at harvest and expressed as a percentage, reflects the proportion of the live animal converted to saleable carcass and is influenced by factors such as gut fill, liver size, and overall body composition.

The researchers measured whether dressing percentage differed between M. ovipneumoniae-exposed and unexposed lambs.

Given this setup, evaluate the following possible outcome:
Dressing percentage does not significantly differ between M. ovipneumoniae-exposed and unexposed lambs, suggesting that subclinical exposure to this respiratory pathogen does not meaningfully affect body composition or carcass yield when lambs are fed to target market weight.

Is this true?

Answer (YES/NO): NO